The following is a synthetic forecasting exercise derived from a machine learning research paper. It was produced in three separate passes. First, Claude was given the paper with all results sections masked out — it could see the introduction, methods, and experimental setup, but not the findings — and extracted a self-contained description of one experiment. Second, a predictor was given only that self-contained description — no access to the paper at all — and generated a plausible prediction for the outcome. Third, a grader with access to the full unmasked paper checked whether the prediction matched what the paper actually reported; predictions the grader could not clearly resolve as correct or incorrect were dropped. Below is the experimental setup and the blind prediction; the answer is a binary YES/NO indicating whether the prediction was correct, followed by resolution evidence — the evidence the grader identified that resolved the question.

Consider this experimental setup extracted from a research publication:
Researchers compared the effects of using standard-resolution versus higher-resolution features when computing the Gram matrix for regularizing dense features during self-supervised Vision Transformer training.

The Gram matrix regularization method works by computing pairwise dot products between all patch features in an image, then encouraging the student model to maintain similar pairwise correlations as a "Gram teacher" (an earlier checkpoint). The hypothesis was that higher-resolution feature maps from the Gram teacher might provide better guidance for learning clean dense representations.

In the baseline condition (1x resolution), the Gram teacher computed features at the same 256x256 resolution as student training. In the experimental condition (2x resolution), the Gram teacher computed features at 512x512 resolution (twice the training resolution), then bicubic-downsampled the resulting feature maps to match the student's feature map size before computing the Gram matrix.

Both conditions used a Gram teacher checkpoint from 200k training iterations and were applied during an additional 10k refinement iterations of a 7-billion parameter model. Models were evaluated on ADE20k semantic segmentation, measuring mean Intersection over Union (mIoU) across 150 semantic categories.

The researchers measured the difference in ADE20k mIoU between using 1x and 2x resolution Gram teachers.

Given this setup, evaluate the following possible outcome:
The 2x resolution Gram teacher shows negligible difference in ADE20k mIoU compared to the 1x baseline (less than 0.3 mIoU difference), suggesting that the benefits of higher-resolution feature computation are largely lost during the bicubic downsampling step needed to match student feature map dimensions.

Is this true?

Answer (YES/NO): NO